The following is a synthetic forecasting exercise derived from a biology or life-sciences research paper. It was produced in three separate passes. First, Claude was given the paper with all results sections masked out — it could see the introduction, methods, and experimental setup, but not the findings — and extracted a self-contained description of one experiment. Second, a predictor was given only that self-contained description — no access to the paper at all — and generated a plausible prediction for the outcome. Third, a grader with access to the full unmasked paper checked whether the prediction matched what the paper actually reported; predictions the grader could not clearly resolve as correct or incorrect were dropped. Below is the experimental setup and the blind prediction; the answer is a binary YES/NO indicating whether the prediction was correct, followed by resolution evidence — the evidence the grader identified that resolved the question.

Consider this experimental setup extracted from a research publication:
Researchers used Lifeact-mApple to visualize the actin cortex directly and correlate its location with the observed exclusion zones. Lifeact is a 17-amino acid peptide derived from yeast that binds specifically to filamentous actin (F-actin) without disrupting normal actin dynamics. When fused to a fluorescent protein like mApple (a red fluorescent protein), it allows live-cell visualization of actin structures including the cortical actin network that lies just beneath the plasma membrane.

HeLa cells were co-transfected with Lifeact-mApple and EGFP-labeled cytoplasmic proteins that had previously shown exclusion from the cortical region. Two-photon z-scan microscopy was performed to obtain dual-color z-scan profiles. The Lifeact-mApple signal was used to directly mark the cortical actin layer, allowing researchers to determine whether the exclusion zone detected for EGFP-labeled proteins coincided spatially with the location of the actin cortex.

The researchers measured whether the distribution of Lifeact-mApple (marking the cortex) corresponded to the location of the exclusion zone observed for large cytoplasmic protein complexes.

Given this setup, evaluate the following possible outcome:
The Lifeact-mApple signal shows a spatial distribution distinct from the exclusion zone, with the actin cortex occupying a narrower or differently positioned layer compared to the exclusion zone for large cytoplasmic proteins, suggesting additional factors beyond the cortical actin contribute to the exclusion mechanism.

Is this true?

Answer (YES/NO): NO